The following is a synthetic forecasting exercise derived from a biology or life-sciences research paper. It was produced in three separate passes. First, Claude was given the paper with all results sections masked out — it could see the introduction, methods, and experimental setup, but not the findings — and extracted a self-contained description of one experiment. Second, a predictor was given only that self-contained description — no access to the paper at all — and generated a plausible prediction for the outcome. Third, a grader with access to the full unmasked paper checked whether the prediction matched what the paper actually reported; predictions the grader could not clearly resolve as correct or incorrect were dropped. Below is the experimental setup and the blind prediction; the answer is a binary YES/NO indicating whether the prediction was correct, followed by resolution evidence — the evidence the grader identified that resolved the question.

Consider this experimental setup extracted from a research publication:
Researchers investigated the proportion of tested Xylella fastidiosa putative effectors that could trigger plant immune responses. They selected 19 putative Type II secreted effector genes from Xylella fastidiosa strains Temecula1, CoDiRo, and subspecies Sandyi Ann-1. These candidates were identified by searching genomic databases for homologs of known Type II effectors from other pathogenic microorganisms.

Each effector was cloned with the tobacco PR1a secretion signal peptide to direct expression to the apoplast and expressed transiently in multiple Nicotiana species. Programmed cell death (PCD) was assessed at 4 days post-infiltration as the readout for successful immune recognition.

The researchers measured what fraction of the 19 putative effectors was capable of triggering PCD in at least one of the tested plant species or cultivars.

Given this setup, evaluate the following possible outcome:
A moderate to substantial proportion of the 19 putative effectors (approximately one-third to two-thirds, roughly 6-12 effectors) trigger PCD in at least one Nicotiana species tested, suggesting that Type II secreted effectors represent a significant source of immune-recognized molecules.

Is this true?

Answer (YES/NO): YES